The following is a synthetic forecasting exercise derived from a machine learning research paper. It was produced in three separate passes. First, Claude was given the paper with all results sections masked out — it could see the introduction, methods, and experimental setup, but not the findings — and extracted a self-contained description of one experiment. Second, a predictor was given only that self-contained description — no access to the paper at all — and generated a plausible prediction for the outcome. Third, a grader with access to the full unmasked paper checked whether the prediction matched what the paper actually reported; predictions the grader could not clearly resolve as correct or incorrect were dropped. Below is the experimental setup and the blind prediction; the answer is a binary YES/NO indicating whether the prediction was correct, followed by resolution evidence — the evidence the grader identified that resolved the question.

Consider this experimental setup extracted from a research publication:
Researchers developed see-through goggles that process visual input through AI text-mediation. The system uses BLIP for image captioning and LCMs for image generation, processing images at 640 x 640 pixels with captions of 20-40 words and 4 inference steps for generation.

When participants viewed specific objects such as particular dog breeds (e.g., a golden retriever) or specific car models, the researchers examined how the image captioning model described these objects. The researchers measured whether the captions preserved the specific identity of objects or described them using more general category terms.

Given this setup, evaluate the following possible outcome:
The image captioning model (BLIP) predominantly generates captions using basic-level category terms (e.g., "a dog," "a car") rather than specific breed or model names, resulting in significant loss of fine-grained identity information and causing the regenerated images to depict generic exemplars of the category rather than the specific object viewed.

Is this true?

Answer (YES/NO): YES